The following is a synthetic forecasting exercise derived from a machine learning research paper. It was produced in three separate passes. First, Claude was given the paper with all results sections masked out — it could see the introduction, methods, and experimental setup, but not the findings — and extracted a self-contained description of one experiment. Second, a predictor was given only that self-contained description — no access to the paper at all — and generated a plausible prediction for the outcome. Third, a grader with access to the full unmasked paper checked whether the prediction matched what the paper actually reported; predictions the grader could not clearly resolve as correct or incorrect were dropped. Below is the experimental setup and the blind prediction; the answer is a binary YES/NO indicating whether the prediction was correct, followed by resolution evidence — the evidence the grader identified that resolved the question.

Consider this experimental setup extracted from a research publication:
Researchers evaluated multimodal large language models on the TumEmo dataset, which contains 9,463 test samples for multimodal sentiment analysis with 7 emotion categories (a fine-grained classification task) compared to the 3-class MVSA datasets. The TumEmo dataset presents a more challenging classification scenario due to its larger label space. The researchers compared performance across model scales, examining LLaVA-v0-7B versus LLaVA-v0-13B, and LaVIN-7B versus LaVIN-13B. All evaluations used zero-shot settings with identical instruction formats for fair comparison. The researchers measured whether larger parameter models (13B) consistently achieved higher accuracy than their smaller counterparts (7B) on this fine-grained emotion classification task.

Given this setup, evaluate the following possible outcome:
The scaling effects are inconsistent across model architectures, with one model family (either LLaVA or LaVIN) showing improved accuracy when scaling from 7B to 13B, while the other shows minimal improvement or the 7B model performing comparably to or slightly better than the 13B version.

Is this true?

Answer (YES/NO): NO